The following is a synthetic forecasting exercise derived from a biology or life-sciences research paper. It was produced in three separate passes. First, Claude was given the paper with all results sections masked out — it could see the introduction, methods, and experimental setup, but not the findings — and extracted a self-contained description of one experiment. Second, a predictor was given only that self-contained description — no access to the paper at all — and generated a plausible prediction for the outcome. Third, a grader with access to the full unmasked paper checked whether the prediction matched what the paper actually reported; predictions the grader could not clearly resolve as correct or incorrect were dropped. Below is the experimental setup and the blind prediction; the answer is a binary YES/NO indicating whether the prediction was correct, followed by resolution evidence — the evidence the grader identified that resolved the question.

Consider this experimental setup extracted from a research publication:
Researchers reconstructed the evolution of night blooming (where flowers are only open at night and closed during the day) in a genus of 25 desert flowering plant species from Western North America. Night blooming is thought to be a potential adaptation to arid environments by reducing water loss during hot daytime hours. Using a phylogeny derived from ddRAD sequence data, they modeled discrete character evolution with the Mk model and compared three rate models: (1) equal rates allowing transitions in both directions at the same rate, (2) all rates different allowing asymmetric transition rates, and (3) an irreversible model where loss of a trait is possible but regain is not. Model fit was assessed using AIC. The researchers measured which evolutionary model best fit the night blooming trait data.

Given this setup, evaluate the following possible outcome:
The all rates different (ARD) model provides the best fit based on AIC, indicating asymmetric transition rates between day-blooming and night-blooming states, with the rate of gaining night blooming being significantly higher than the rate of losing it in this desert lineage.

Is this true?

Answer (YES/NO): NO